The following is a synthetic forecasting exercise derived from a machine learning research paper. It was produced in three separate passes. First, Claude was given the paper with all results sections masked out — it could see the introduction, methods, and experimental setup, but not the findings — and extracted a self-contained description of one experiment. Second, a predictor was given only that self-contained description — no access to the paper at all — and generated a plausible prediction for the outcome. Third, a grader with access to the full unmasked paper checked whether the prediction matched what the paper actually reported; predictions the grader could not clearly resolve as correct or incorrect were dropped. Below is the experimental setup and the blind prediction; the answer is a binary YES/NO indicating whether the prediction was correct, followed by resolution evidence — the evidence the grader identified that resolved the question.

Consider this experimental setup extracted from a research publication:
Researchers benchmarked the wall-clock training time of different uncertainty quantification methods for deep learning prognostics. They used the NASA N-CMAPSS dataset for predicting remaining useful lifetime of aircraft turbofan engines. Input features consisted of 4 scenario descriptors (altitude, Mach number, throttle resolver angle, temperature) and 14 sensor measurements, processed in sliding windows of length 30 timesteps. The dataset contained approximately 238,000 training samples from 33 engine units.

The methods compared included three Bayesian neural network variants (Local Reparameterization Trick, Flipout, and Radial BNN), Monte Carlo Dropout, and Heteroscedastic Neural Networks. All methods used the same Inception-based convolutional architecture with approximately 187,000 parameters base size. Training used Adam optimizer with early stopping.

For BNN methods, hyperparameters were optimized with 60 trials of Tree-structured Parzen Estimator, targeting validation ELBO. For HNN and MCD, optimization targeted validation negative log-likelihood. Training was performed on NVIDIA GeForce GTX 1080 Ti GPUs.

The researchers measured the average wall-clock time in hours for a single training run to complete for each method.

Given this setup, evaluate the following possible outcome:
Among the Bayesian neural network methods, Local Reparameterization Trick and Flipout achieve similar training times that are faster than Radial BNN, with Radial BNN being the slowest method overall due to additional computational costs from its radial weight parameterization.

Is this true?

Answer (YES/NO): NO